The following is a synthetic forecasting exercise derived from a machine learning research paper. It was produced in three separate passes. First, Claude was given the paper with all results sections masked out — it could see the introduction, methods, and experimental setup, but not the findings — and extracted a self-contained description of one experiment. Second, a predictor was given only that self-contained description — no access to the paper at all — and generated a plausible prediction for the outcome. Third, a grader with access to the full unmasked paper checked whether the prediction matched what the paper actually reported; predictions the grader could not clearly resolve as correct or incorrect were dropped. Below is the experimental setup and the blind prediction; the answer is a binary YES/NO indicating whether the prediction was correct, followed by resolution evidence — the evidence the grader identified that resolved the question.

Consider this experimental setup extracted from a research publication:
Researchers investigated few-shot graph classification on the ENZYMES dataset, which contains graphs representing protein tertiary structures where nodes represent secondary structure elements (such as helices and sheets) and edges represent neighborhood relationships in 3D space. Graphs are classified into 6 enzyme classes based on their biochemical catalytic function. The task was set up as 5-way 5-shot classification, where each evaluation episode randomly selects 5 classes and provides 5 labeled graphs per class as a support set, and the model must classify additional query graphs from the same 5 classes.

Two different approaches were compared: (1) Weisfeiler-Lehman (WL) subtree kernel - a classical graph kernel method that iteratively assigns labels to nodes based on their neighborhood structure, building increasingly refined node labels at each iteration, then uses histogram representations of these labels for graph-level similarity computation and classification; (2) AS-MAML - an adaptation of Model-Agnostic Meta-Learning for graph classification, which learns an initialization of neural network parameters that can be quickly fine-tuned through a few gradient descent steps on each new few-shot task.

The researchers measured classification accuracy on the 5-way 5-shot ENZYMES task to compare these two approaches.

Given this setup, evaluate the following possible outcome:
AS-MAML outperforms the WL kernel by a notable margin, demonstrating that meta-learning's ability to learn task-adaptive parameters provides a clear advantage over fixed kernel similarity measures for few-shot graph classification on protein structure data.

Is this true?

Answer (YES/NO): NO